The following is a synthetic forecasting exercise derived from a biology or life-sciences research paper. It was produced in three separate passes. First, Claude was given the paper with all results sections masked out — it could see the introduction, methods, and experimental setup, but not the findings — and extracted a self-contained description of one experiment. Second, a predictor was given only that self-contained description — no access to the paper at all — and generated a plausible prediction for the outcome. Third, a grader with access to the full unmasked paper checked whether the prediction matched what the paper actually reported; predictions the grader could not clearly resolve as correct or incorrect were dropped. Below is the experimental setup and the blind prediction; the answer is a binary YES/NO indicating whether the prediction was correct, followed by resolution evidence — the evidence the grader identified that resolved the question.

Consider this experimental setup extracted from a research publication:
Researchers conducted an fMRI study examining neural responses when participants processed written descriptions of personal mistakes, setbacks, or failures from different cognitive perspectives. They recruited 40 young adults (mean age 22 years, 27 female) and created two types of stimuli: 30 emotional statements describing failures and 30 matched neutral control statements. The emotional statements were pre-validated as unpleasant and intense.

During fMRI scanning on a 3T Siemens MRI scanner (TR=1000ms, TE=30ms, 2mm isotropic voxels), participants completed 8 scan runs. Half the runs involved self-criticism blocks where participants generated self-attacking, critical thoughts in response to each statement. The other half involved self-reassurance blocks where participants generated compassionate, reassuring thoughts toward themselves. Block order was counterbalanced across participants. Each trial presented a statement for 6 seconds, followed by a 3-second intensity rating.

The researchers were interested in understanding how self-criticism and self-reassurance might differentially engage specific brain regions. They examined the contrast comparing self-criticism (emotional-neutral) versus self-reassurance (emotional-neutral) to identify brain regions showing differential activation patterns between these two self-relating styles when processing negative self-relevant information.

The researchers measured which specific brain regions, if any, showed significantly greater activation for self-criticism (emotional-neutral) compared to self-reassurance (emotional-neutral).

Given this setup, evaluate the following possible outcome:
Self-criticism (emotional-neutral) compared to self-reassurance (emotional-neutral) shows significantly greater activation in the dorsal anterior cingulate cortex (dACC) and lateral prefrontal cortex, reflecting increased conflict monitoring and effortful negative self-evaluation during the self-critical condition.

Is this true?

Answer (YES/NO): NO